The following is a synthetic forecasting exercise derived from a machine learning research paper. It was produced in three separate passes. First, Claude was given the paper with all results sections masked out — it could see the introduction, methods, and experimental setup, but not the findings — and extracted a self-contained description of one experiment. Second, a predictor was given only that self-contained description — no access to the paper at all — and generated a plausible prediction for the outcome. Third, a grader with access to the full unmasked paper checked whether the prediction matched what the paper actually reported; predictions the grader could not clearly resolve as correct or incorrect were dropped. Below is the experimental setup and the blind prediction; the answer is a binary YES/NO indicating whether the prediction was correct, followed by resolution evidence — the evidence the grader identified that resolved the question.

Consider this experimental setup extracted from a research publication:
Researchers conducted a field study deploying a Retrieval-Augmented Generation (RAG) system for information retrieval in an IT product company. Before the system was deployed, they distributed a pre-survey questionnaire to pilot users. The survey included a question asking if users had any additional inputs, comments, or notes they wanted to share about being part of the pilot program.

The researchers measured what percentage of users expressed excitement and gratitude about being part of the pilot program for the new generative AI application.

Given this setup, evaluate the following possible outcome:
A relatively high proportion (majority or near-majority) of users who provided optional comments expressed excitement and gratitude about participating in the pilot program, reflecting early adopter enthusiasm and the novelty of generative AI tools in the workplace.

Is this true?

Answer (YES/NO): NO